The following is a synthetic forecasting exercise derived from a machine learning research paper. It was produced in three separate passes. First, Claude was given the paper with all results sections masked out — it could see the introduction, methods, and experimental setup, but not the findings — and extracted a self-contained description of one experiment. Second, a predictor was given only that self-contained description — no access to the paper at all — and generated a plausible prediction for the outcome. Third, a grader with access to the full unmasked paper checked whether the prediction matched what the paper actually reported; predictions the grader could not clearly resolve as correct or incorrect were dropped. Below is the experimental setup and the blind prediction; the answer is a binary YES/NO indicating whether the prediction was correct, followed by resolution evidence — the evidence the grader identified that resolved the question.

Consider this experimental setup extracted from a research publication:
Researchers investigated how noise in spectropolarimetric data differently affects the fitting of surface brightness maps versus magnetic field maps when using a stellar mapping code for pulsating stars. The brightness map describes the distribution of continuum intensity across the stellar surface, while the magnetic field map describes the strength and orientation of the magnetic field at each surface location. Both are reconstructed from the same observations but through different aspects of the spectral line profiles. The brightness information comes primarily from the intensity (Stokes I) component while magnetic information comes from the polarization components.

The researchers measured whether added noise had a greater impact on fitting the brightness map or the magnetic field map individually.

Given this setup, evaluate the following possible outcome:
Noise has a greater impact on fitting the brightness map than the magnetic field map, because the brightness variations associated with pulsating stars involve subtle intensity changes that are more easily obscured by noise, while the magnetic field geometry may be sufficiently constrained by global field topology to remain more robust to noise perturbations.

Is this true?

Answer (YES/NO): YES